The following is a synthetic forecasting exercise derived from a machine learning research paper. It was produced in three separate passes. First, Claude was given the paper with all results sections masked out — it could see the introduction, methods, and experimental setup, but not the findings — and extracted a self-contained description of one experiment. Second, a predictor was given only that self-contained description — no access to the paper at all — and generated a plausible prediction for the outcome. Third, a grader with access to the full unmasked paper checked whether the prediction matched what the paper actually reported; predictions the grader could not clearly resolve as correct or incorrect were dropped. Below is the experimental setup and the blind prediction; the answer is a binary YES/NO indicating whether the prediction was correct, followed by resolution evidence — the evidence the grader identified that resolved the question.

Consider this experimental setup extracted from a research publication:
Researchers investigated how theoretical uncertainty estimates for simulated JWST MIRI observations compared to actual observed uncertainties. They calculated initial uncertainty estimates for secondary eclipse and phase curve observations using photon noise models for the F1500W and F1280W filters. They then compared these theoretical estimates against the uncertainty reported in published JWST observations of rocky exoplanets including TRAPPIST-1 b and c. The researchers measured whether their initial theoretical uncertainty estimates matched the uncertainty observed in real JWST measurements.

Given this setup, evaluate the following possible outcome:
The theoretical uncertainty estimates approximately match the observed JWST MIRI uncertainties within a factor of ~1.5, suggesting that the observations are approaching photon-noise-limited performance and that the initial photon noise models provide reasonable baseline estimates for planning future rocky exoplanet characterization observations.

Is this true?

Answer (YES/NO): NO